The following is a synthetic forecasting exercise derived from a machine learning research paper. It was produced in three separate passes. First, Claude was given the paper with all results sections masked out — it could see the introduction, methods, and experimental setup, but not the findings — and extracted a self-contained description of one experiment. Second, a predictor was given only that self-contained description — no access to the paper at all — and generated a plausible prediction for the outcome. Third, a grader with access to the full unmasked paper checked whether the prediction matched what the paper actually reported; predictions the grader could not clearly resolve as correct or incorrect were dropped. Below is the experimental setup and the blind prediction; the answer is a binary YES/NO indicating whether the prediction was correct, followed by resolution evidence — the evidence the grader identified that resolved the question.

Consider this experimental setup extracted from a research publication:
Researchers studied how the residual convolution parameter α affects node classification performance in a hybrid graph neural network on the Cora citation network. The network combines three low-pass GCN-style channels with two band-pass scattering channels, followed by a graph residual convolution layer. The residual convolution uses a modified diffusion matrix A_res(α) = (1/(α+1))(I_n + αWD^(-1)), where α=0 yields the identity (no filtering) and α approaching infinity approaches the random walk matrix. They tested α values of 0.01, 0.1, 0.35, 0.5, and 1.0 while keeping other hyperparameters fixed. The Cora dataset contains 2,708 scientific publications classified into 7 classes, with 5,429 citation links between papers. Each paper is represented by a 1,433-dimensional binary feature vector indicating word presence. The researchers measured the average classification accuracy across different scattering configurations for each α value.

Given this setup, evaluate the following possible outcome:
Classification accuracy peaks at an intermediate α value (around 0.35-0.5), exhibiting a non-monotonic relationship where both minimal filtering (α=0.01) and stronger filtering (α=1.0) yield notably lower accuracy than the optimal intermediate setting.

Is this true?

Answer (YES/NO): YES